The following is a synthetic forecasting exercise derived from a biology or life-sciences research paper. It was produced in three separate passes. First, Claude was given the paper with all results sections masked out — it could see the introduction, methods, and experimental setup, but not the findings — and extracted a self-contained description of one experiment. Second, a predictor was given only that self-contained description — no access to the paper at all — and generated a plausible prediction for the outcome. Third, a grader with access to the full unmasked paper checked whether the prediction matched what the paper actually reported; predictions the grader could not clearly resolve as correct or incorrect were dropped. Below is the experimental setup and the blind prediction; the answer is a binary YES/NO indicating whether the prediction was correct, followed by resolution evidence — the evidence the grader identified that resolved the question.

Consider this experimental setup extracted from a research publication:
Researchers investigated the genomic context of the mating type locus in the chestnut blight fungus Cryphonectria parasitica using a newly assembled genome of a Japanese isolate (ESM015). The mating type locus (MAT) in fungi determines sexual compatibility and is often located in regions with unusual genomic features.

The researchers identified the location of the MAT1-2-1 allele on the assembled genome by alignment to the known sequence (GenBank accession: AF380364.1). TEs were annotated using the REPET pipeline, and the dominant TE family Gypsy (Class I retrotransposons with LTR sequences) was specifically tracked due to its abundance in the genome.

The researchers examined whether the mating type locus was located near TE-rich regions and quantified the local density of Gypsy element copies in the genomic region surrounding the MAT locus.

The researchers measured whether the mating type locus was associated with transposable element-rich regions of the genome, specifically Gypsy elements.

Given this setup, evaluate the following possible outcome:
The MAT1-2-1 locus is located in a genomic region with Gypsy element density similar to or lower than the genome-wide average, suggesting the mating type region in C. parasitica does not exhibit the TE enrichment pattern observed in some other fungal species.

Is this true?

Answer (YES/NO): NO